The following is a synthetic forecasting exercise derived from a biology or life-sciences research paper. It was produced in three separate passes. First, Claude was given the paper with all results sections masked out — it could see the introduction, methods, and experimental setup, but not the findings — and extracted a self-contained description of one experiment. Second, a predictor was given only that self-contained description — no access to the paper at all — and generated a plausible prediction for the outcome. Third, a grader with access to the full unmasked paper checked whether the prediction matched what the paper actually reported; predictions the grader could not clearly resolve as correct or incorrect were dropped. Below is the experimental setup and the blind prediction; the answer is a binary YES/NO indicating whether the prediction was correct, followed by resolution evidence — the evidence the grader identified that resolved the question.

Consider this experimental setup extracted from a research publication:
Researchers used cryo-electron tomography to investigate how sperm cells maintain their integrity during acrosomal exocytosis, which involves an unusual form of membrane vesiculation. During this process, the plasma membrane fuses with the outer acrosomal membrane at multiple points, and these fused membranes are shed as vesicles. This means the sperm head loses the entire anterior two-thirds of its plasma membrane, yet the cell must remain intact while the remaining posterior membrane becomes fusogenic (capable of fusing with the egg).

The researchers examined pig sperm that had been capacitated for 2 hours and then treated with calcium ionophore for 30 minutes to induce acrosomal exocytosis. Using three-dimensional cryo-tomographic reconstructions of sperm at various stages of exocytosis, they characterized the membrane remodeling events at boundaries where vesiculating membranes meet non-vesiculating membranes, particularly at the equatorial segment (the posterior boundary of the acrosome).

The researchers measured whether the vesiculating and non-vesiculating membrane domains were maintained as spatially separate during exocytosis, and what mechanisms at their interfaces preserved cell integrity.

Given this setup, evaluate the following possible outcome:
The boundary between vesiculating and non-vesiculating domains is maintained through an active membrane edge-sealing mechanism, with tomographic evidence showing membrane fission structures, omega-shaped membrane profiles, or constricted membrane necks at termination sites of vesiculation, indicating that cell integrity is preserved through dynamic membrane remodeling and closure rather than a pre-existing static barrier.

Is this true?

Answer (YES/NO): YES